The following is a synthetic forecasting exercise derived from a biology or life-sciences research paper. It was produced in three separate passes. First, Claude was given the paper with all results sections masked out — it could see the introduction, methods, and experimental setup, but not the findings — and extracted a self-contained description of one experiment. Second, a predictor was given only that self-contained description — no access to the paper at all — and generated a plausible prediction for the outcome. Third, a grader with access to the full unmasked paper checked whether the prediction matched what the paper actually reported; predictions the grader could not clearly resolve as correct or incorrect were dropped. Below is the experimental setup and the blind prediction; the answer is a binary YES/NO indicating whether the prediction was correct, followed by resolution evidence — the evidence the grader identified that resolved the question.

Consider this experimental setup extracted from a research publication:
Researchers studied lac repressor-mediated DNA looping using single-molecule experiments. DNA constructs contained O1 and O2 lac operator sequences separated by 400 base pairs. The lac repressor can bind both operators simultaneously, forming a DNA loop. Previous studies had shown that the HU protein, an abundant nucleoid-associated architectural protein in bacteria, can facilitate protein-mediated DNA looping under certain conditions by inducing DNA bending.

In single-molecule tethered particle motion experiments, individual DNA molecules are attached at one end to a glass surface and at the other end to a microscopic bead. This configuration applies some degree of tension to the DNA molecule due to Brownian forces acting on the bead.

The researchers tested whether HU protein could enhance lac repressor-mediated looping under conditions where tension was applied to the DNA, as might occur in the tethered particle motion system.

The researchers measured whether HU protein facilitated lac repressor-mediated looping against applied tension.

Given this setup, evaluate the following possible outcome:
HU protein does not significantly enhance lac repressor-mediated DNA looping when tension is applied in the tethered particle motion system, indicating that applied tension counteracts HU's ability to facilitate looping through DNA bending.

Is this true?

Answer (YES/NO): YES